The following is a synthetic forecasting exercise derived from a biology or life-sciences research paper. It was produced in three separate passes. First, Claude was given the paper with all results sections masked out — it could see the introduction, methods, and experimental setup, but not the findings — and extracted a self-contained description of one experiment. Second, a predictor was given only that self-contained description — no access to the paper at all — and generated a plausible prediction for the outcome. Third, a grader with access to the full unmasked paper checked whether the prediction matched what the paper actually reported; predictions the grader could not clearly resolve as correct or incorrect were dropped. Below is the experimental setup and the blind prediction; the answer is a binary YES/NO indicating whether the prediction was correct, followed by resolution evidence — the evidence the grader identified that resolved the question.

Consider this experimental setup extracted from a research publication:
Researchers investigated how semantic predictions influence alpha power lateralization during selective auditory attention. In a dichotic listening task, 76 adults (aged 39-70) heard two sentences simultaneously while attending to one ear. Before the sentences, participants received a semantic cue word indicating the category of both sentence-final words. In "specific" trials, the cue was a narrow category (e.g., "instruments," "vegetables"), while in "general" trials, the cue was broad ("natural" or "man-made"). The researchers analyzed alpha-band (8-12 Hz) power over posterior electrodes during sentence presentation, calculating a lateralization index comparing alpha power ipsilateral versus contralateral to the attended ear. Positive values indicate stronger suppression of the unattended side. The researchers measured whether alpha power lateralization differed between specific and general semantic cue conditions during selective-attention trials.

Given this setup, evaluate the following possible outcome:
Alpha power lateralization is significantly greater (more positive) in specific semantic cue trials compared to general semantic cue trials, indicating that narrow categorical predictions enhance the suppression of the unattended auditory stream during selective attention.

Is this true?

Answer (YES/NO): NO